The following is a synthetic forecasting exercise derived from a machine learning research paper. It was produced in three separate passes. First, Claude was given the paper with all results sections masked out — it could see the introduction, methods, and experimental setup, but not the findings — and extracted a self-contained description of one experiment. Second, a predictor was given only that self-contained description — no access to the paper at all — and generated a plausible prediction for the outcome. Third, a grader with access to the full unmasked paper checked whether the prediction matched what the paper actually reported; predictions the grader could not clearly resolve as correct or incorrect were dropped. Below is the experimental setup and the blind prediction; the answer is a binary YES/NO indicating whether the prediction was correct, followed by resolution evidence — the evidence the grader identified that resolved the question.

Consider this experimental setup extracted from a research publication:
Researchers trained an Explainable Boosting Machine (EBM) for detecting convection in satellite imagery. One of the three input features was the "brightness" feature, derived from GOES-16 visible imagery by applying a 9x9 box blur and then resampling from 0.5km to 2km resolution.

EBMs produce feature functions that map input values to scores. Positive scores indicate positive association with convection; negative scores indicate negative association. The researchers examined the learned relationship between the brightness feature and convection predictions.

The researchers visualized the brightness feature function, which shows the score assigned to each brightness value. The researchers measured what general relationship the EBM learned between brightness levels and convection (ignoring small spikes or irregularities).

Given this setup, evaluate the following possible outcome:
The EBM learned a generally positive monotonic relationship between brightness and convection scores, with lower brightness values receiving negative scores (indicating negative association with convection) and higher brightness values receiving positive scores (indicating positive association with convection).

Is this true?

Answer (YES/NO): YES